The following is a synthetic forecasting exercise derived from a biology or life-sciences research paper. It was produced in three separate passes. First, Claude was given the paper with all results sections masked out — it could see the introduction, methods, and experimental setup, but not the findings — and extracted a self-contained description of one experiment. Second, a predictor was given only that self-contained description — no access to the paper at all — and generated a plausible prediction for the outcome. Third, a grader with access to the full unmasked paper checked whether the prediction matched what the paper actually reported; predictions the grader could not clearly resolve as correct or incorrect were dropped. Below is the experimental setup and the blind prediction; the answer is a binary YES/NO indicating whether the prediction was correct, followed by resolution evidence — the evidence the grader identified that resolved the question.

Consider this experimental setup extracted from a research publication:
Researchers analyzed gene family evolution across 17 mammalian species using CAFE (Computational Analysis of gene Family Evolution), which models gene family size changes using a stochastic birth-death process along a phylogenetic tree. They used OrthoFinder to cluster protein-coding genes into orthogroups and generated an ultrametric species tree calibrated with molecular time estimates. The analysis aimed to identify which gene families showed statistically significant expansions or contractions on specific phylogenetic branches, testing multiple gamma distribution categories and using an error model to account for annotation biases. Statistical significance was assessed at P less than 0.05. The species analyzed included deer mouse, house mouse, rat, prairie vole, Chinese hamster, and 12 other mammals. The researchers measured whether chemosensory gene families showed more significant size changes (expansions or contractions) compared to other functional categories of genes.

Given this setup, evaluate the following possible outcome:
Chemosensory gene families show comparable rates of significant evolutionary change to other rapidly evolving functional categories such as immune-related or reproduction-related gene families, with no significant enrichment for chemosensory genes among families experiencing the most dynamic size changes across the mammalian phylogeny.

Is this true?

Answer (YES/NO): NO